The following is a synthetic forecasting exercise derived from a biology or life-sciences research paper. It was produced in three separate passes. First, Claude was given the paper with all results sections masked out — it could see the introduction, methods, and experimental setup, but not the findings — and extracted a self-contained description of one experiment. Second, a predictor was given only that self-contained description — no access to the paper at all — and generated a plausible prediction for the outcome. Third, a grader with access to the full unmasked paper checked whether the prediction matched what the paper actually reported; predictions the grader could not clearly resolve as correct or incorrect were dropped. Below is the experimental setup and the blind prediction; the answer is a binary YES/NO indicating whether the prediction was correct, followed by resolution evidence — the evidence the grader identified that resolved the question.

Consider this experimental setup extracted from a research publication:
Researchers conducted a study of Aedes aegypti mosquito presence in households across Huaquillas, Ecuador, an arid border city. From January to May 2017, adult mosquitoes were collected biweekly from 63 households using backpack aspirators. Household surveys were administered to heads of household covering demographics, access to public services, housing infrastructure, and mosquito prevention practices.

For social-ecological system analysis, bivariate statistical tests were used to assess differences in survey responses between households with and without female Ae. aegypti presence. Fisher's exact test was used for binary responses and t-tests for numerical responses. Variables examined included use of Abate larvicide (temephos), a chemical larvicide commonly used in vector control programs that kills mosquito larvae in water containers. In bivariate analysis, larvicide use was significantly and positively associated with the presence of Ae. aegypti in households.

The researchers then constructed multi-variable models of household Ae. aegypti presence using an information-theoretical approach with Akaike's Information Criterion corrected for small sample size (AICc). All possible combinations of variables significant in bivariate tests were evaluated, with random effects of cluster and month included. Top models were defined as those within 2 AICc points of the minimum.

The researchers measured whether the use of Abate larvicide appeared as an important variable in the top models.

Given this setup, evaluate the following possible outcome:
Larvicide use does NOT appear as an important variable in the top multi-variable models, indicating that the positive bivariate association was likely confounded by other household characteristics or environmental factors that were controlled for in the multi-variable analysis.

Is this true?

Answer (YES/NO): YES